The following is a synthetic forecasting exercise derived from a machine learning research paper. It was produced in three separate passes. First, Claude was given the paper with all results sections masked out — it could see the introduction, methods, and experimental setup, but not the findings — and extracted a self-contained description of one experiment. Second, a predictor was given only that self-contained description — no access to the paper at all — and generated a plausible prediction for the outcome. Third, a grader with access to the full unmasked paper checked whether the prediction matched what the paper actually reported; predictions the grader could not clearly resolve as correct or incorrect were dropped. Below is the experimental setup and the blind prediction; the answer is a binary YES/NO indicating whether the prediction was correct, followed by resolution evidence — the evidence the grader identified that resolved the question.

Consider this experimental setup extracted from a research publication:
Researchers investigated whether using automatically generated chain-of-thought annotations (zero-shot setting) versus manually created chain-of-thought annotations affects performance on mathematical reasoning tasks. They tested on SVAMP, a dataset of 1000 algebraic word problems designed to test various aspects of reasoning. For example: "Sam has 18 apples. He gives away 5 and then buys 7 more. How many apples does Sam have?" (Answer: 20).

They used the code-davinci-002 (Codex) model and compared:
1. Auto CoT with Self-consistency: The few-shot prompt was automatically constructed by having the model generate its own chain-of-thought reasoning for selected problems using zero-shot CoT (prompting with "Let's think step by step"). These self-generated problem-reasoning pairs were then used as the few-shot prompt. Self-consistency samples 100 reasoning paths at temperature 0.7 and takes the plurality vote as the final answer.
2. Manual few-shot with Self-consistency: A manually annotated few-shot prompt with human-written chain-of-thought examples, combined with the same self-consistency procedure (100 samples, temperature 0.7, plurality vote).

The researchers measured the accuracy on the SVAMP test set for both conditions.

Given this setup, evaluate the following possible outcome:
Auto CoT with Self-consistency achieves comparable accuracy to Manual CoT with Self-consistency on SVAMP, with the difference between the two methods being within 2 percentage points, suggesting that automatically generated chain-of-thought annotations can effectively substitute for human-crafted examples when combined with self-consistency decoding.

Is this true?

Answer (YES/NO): YES